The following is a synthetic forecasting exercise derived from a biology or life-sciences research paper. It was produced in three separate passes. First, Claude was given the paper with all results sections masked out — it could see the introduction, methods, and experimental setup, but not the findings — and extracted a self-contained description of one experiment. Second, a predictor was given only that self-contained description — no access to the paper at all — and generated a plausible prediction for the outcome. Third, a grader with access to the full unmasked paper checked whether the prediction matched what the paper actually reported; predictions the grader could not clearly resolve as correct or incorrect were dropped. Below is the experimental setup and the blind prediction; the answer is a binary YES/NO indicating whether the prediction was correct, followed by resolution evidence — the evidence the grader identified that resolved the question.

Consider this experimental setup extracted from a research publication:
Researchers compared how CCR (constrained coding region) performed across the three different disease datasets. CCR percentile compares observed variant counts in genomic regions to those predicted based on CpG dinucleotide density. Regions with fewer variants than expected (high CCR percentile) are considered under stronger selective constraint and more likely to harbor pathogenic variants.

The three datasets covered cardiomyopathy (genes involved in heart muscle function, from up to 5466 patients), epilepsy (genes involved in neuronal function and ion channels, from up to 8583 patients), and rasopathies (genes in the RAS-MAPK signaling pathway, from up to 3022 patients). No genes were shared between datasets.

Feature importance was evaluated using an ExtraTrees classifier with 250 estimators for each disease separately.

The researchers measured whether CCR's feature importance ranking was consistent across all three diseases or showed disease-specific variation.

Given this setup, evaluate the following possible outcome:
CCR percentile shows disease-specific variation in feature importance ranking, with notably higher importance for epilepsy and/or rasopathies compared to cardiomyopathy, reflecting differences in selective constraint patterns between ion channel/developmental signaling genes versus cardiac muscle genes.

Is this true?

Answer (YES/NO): NO